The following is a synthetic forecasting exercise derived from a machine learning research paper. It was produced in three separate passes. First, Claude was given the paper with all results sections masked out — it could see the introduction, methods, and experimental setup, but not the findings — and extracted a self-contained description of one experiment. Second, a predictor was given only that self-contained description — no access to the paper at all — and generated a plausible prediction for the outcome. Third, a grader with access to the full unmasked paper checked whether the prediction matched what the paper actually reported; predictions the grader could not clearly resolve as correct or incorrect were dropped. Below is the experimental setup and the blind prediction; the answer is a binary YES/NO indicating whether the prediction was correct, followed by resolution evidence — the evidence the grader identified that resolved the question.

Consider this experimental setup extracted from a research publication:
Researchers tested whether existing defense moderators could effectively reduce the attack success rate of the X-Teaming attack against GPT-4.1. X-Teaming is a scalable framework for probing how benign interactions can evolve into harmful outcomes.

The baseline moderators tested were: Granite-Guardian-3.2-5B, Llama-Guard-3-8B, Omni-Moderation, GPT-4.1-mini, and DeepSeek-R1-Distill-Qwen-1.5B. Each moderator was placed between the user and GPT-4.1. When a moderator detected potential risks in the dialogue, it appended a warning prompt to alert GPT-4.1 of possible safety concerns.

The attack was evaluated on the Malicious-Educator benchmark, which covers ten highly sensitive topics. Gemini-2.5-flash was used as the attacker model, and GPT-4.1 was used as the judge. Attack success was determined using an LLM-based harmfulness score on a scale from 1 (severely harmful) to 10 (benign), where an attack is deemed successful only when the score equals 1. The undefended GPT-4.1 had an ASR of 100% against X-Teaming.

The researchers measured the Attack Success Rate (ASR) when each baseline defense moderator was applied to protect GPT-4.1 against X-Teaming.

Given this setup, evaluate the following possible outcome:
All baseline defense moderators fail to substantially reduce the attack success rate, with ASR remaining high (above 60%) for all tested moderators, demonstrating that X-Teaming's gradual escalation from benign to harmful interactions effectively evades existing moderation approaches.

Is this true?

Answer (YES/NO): YES